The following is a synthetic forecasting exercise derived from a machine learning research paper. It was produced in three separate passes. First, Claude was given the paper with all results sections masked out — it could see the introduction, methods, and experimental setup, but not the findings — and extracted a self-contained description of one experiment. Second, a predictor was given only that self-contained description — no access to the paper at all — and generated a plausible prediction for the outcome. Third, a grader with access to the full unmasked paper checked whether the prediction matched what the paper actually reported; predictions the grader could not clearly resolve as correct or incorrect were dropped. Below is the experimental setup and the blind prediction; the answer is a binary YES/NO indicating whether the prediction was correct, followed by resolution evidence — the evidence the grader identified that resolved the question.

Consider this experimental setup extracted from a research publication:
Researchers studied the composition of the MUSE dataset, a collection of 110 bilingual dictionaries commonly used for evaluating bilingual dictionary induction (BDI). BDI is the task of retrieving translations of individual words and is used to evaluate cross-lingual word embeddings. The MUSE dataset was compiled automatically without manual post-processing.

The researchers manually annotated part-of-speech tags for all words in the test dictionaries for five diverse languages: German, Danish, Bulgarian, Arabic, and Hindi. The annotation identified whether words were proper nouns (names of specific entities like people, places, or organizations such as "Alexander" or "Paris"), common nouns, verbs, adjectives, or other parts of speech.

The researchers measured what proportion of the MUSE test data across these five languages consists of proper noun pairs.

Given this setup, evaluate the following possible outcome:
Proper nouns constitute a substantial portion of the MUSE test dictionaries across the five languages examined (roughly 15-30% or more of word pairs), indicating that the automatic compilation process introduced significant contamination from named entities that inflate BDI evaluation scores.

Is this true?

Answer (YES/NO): NO